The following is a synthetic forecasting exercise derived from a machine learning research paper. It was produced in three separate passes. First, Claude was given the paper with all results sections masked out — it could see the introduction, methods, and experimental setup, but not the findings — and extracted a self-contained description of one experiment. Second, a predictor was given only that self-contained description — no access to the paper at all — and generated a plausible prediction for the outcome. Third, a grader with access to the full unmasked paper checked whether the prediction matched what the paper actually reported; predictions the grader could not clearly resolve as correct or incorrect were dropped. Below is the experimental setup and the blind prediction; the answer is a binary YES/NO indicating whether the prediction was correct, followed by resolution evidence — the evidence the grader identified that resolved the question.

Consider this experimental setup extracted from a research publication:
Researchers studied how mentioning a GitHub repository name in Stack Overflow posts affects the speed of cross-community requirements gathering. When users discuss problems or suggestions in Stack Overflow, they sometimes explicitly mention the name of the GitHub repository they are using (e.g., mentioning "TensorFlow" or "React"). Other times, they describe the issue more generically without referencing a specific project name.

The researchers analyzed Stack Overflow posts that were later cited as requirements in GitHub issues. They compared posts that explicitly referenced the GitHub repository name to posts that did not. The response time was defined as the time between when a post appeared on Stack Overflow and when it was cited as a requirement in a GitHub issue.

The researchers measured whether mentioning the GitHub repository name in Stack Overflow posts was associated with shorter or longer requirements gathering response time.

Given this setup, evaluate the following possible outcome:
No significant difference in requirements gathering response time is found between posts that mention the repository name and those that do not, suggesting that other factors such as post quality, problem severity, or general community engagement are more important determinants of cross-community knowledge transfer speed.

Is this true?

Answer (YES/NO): NO